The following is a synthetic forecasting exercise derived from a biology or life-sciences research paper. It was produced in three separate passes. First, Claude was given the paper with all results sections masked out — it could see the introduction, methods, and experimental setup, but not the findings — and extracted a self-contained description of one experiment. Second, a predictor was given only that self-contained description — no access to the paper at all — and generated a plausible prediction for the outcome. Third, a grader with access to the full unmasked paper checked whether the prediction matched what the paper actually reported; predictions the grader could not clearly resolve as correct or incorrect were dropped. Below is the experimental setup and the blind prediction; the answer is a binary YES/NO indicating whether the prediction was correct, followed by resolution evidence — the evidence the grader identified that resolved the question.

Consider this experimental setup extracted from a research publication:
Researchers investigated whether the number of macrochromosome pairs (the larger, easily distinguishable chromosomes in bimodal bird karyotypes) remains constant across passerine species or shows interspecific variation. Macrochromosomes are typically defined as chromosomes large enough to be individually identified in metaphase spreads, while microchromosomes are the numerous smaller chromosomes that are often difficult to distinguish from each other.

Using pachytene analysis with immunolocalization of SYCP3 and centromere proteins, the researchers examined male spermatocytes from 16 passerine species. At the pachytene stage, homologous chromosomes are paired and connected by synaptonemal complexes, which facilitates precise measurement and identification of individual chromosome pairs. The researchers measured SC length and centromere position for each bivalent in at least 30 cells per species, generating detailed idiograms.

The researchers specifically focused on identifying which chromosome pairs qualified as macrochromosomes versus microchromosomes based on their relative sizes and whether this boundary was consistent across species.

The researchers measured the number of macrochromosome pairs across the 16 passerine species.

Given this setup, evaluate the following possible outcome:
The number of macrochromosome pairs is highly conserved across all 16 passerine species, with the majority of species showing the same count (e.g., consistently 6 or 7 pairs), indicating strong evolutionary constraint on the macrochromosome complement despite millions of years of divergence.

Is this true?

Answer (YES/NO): YES